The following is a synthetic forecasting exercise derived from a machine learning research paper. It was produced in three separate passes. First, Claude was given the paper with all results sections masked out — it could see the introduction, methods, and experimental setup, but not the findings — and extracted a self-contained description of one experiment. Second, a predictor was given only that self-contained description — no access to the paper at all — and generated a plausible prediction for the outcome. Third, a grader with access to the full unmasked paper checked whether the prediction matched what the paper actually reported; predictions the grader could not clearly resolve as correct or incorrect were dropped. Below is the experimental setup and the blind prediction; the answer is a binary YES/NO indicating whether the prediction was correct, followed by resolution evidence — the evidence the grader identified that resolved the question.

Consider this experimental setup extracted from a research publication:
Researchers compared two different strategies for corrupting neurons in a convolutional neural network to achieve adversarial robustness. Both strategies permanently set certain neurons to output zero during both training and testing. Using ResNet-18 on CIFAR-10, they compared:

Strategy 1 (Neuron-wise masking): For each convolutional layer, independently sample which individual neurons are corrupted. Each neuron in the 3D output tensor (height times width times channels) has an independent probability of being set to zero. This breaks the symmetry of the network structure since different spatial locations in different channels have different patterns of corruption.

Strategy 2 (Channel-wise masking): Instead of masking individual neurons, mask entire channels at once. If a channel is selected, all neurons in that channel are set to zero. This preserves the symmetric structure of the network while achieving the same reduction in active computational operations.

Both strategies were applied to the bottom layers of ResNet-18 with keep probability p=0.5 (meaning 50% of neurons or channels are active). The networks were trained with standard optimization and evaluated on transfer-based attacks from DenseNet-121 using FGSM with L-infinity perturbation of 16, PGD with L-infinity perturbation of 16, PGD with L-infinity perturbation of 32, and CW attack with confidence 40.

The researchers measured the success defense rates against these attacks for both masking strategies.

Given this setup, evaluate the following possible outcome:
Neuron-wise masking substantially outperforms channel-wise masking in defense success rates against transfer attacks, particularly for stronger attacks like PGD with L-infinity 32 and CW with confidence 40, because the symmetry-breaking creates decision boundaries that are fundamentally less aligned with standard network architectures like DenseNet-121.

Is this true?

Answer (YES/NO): YES